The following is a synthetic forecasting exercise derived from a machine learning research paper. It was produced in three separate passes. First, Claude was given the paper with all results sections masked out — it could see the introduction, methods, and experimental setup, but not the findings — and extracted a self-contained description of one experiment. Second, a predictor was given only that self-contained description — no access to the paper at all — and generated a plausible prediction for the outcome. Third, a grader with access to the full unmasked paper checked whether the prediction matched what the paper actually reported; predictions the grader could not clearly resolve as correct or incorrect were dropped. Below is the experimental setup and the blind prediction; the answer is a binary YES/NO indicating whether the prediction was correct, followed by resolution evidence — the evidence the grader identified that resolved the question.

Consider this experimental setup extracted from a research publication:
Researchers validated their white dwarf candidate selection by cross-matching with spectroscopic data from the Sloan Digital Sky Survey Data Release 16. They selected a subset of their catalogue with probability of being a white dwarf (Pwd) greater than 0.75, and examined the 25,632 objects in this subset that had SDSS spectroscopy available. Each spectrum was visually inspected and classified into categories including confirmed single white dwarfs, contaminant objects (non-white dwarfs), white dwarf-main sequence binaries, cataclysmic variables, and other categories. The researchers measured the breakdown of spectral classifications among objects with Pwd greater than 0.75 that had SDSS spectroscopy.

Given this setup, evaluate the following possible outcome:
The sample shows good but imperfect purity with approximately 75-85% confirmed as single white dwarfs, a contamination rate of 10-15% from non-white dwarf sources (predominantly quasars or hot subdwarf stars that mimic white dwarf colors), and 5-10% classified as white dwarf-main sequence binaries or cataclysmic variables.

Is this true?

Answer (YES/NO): NO